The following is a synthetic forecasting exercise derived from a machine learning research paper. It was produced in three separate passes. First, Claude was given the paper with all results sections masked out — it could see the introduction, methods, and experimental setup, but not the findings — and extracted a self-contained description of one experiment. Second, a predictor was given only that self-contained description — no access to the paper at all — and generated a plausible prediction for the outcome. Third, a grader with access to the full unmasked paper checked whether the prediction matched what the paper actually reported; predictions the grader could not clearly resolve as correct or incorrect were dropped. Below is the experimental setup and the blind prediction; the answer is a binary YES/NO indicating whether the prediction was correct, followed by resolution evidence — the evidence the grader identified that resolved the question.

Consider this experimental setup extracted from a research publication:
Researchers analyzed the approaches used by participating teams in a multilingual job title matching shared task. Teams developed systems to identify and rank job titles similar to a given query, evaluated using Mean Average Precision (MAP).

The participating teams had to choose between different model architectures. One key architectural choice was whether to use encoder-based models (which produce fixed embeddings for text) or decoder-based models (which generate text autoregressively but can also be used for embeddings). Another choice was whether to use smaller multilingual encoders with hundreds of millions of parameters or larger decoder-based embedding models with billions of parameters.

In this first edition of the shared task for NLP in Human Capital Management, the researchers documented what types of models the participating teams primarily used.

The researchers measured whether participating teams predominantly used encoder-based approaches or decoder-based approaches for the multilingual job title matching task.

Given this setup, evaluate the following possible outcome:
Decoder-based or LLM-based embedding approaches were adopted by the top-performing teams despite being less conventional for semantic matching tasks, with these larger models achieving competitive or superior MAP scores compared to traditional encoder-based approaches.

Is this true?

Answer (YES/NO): NO